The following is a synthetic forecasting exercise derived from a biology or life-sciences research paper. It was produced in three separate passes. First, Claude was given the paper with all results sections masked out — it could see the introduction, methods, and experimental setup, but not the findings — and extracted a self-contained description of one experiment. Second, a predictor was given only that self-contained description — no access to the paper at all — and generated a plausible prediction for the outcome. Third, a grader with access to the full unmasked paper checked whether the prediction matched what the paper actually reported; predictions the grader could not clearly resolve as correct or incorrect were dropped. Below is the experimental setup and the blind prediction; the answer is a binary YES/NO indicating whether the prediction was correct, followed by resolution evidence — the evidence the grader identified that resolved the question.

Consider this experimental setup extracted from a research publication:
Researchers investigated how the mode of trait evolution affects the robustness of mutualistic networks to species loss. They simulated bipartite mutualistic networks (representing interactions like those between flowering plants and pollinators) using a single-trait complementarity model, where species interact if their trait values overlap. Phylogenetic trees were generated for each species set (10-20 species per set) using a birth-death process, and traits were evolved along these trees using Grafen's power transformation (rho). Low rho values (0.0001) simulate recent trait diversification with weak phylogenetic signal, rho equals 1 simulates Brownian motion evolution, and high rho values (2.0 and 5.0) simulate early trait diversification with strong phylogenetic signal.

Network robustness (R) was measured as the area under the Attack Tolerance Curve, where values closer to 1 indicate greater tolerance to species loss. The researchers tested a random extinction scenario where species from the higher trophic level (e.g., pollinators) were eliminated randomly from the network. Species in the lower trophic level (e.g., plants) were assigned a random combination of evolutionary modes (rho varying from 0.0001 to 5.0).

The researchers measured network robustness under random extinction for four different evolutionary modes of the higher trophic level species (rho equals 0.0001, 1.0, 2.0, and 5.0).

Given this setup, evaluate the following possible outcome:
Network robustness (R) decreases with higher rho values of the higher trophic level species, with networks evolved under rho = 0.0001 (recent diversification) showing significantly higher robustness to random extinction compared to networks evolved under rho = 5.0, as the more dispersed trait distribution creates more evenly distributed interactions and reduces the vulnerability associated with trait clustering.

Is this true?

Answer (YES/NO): YES